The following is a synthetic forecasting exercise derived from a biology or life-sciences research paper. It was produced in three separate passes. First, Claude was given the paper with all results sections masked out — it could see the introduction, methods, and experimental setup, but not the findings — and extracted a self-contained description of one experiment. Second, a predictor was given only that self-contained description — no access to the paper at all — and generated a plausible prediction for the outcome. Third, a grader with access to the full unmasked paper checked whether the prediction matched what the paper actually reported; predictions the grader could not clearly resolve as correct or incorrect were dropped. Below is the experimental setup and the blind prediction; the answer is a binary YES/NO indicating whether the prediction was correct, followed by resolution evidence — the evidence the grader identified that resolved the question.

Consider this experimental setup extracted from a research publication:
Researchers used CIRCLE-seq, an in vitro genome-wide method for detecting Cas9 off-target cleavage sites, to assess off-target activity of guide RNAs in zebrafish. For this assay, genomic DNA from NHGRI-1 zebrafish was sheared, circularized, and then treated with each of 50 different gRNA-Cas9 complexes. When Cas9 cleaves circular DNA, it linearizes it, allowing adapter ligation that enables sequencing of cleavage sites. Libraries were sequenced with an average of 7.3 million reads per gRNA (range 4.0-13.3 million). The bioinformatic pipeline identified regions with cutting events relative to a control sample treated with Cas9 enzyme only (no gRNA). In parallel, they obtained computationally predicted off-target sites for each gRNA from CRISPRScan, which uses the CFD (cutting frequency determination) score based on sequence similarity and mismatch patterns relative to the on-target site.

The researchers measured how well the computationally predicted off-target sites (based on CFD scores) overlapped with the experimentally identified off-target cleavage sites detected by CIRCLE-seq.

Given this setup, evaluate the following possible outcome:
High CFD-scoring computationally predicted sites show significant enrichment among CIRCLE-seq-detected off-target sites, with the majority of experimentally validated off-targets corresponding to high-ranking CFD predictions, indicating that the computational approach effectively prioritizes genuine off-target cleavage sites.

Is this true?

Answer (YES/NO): NO